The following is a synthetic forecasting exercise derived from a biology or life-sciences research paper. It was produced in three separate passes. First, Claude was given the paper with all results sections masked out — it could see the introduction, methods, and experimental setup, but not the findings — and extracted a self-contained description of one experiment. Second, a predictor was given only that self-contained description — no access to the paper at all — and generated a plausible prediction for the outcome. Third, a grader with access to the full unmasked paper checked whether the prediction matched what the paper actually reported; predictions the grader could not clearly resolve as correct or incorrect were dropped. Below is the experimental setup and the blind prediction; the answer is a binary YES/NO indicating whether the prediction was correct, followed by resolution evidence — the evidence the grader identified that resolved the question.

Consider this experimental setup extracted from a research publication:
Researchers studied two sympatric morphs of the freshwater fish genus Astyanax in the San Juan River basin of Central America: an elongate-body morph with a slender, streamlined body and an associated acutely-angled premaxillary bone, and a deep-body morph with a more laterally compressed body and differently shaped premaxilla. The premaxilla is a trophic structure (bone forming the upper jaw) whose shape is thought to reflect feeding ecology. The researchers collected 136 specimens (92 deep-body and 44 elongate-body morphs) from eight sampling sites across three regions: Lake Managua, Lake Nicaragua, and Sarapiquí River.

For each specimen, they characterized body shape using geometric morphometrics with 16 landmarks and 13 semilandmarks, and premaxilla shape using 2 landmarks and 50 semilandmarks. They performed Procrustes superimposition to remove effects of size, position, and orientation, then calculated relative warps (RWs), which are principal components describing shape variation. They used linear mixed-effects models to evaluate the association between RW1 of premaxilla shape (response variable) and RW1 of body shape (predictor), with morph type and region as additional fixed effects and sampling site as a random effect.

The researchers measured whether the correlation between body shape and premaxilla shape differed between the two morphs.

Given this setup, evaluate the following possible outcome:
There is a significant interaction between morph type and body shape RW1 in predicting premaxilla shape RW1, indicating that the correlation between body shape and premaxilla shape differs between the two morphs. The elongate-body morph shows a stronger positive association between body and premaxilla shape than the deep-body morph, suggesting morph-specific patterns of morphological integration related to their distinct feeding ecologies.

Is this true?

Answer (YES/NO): NO